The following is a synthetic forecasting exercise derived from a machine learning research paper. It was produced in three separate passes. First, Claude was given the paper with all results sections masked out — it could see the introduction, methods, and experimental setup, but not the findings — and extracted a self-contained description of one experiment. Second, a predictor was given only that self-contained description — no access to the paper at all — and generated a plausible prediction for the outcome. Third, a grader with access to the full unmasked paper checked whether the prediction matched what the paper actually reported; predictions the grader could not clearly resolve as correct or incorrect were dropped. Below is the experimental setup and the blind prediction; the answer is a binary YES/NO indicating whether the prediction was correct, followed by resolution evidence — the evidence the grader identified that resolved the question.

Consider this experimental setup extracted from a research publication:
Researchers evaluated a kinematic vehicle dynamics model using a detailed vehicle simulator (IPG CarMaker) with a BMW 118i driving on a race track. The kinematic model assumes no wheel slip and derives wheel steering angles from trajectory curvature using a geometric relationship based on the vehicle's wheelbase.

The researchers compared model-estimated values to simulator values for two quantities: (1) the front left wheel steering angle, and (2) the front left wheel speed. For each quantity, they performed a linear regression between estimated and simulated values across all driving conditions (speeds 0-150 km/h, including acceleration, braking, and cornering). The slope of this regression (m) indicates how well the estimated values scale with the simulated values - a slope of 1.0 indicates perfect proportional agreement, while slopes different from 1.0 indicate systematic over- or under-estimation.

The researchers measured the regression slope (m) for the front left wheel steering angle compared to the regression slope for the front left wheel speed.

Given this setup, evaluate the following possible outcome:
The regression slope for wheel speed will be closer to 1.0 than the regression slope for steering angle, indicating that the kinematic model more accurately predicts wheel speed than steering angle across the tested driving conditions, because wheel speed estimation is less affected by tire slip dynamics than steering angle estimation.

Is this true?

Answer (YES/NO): YES